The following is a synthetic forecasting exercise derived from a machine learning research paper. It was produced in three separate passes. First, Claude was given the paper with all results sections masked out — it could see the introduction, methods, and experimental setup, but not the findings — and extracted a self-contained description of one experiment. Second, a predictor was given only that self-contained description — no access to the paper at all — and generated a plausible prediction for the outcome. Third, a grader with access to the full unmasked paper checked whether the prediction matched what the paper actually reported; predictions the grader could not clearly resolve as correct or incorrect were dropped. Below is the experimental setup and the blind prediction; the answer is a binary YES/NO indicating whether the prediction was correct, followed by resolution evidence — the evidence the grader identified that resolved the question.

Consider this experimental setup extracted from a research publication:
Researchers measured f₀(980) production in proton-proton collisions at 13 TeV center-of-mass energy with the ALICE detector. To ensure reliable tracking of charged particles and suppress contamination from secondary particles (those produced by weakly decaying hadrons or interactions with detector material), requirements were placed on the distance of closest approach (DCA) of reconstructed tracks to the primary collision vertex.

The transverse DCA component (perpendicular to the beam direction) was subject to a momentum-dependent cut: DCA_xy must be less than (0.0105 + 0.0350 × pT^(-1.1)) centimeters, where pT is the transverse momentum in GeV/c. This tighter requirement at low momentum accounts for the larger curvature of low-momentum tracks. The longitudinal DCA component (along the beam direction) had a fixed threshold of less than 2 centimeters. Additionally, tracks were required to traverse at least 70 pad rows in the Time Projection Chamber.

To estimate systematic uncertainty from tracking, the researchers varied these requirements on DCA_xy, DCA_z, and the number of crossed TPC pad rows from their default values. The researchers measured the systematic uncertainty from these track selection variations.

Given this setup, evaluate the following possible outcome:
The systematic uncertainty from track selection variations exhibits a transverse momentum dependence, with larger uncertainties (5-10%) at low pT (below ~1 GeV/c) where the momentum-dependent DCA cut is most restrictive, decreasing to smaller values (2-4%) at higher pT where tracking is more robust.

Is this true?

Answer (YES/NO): NO